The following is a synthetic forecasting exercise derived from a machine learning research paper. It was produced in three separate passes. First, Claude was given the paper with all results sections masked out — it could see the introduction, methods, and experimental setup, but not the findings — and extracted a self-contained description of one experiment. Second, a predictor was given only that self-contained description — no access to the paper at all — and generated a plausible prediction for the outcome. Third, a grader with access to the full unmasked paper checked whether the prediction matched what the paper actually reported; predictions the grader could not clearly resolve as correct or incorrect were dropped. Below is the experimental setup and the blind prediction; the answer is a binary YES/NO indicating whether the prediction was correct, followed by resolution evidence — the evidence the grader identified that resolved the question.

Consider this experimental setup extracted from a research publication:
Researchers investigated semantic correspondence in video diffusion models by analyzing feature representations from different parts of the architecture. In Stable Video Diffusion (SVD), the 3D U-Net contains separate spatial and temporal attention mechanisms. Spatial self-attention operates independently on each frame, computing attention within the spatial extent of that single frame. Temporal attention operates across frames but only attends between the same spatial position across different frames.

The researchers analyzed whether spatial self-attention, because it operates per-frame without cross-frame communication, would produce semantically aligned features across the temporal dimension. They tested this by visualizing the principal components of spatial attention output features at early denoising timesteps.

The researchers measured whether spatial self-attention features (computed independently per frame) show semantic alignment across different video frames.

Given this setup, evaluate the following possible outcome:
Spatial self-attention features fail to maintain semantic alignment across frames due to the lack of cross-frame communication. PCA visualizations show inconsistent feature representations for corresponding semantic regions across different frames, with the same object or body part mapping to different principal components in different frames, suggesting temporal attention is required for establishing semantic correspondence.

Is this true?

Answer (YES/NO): YES